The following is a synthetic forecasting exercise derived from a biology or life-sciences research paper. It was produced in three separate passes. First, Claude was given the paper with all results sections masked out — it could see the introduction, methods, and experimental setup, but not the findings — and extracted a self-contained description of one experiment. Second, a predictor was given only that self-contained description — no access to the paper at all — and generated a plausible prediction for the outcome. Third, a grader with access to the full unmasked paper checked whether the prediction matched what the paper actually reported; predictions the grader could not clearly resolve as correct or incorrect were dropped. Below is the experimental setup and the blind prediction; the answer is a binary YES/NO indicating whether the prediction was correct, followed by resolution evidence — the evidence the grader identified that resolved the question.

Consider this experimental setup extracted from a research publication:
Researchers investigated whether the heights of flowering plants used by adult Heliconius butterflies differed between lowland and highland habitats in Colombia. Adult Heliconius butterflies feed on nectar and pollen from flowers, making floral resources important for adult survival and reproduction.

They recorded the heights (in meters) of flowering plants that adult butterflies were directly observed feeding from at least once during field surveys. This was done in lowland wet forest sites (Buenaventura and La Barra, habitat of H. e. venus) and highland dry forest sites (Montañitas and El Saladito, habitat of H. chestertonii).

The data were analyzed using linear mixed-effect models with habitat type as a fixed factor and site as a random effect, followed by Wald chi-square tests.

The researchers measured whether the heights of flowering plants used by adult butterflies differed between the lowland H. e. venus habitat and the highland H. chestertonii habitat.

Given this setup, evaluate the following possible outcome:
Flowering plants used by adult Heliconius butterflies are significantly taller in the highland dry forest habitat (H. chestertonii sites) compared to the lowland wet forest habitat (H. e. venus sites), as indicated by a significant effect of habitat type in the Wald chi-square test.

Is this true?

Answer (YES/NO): NO